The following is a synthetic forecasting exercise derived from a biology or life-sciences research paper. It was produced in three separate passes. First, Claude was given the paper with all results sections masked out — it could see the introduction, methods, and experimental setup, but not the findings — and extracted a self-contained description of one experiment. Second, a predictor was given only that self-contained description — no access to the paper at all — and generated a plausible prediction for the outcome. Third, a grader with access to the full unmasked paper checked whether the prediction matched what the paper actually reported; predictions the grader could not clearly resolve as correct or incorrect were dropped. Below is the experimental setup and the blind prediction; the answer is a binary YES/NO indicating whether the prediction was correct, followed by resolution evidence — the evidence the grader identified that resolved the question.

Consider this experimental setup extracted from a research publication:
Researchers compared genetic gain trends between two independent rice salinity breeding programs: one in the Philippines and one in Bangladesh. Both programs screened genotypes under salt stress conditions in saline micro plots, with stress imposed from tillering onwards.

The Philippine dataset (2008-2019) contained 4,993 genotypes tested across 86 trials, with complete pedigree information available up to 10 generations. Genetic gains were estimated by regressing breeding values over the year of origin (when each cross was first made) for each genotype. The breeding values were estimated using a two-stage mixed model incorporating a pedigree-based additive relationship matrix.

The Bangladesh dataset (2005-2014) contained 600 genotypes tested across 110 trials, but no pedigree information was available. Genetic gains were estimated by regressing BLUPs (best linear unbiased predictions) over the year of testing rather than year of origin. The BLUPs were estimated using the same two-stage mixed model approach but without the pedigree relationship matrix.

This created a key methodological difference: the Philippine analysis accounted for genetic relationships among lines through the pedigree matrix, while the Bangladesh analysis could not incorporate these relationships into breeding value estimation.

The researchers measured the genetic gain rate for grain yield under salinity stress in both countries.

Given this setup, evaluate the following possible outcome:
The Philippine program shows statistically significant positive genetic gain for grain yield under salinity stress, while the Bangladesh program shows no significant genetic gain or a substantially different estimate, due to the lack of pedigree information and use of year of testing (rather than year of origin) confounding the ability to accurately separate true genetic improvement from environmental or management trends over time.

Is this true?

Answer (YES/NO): NO